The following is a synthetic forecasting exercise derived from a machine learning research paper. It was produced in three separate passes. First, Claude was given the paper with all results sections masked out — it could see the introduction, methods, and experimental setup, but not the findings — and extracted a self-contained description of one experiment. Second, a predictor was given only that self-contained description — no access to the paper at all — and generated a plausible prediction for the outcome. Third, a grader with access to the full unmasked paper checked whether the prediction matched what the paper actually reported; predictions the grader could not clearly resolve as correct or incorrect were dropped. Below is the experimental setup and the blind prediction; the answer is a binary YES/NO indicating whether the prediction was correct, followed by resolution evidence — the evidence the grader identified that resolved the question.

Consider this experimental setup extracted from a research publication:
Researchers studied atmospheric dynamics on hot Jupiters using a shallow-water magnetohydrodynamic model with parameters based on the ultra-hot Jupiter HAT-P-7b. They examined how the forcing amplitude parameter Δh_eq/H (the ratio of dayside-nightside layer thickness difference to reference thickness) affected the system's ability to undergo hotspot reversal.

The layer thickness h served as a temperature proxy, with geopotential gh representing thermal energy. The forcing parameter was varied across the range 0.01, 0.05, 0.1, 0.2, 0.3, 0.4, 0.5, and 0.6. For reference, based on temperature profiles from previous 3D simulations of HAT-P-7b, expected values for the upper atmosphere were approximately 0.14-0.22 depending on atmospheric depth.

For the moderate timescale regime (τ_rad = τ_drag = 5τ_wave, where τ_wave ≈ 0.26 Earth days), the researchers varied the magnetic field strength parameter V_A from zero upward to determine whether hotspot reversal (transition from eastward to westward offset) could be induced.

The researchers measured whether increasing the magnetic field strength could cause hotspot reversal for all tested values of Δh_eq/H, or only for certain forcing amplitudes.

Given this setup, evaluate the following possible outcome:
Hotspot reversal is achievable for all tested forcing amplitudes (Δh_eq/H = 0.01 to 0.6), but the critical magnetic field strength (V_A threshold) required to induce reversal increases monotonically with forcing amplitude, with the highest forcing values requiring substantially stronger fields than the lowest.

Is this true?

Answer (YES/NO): YES